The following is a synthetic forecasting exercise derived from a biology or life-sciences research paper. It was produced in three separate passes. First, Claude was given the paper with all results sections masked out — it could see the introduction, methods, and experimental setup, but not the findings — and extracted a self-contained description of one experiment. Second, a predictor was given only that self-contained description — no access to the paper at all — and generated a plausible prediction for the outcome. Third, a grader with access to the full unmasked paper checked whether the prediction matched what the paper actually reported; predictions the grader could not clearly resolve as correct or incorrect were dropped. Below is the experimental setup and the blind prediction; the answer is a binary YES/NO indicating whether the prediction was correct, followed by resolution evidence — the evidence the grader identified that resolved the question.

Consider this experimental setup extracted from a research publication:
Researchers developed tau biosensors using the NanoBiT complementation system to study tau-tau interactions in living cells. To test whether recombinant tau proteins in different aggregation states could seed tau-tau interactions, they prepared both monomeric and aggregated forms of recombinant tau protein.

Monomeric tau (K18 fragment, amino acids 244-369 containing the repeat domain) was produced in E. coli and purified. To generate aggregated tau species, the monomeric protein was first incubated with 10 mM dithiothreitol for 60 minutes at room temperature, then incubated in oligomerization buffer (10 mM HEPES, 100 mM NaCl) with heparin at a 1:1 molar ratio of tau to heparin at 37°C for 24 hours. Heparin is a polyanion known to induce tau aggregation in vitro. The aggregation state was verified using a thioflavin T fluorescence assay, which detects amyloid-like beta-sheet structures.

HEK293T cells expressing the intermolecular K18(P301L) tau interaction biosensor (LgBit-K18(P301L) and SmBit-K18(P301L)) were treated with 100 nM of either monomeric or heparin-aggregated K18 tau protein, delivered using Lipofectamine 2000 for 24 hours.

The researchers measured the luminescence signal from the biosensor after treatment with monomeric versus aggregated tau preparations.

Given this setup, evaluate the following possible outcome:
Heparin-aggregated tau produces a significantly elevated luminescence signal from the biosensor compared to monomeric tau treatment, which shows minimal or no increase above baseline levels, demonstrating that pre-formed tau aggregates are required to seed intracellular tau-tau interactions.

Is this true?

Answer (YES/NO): NO